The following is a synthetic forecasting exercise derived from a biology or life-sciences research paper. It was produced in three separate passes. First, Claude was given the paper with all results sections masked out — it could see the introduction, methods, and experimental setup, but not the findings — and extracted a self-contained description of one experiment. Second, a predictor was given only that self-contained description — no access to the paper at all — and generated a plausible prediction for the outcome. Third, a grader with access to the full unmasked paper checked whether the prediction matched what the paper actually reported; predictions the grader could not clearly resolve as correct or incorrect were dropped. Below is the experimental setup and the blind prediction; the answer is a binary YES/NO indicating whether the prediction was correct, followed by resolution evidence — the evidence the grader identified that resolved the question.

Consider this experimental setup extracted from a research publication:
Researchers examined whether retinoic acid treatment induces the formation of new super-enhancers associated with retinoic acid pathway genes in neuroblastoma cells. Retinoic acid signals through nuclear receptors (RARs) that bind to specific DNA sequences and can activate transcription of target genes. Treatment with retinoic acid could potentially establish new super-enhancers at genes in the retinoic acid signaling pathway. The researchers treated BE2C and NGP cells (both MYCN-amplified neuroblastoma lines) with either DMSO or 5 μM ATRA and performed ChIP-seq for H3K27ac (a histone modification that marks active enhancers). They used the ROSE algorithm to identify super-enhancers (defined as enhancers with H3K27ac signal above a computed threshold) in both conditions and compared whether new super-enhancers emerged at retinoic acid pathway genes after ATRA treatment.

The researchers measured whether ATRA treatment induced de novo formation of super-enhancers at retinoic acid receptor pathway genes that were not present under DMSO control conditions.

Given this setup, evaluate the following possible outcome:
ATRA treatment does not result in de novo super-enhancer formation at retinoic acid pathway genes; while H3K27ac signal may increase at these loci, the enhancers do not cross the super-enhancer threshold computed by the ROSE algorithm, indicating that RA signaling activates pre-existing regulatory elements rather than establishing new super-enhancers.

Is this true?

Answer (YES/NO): NO